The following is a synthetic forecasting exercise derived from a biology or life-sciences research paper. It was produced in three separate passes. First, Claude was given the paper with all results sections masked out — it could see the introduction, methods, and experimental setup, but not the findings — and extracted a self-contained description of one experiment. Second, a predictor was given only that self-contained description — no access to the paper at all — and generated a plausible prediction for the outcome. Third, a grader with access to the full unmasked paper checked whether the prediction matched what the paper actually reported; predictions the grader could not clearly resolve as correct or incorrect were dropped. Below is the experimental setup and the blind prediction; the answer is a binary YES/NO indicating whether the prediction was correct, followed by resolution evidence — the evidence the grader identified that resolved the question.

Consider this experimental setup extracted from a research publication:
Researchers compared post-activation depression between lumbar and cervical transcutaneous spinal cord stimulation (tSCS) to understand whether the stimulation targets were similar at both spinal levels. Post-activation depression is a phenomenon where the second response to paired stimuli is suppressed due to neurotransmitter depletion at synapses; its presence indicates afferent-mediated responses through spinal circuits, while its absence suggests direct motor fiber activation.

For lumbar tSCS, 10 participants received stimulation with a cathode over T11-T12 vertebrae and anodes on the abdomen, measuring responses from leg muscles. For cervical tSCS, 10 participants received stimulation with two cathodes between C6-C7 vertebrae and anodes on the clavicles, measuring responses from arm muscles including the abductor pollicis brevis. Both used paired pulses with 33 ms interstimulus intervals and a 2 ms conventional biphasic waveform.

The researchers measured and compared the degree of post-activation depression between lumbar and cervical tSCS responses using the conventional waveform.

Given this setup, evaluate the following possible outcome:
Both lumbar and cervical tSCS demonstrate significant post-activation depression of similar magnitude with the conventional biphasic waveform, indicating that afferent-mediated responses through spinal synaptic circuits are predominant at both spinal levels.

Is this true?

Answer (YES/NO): NO